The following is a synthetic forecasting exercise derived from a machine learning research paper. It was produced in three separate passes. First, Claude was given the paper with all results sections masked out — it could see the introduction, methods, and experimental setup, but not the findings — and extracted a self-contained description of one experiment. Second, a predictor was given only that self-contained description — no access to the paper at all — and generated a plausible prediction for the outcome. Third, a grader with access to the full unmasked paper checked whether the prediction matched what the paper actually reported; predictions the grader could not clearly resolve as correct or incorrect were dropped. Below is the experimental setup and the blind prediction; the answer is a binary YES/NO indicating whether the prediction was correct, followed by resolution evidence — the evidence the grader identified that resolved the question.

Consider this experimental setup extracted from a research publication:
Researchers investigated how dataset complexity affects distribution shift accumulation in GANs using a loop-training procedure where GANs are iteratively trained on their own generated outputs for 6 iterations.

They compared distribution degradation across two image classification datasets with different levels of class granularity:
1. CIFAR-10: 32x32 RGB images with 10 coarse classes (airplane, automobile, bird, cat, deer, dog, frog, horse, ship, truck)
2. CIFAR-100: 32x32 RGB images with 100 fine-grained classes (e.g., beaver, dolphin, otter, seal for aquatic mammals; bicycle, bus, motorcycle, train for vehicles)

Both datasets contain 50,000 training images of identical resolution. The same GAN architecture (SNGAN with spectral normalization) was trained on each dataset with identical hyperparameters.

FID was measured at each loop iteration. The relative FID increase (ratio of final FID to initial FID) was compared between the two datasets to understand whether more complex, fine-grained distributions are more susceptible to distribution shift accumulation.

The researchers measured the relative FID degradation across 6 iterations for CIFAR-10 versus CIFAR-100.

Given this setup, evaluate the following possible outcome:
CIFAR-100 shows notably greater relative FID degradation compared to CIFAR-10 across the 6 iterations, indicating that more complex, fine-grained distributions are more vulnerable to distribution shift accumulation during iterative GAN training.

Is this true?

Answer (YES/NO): NO